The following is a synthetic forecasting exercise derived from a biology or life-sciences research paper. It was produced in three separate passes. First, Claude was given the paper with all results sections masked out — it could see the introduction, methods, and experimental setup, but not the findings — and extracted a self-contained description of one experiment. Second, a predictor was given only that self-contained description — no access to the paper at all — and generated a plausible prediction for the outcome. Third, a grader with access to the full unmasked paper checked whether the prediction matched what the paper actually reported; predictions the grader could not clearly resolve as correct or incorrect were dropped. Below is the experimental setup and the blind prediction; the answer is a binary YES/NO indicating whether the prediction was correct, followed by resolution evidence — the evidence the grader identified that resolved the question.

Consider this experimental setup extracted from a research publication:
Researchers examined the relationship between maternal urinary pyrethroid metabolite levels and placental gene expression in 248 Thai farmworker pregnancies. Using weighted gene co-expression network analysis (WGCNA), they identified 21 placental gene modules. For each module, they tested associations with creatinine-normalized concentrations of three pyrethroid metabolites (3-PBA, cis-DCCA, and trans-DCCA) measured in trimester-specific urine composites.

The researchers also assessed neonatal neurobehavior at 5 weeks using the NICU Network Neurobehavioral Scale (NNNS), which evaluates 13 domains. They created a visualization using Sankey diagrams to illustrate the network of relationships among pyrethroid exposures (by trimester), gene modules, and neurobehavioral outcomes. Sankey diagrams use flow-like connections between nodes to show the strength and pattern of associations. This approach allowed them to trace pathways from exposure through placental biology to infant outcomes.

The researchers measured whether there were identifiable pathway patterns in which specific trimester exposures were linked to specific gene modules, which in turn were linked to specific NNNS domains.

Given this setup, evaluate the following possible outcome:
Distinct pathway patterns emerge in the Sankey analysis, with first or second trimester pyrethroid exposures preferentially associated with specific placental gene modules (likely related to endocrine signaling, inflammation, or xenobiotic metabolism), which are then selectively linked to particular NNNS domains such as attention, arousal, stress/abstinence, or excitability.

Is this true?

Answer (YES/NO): NO